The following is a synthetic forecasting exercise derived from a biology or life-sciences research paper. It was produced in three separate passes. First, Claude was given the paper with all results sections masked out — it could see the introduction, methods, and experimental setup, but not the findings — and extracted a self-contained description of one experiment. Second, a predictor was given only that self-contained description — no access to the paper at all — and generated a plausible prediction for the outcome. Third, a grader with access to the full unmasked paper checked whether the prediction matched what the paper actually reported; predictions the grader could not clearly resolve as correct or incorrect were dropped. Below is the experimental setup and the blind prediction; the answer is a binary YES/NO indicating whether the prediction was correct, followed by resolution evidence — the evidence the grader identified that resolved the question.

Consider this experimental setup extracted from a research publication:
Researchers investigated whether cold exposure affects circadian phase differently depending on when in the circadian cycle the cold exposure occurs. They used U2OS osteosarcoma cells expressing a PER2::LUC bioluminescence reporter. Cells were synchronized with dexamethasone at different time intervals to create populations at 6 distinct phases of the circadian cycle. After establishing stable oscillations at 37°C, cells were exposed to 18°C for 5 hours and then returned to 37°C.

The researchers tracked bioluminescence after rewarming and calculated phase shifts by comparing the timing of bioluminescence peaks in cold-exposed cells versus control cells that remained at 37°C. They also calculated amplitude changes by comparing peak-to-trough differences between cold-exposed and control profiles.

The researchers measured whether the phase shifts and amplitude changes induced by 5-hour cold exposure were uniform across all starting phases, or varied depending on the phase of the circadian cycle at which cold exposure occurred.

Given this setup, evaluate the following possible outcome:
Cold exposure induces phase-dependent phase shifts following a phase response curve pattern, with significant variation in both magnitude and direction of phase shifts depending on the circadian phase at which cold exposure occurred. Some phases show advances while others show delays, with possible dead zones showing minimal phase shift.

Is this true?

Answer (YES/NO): NO